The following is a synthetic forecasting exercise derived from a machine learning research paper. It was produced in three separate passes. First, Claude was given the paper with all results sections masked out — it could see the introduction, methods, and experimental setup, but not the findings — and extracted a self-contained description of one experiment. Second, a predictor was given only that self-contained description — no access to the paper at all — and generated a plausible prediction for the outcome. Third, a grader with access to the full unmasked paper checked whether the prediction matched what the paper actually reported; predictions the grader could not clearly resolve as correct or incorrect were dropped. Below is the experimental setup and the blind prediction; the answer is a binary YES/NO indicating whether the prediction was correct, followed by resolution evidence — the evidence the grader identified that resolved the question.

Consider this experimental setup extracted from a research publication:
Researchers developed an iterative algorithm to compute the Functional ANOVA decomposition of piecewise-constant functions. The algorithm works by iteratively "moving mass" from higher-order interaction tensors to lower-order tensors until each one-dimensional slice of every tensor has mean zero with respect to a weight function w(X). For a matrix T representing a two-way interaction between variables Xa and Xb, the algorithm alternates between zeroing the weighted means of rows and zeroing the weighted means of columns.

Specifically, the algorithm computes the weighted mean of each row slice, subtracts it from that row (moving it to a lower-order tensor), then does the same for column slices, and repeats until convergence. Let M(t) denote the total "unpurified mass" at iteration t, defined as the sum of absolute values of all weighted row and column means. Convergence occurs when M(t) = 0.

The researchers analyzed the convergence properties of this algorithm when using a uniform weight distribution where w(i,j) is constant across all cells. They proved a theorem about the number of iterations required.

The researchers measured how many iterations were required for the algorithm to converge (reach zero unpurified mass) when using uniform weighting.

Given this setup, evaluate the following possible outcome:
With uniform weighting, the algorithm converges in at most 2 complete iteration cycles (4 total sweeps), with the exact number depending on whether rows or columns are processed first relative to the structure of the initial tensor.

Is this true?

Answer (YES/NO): NO